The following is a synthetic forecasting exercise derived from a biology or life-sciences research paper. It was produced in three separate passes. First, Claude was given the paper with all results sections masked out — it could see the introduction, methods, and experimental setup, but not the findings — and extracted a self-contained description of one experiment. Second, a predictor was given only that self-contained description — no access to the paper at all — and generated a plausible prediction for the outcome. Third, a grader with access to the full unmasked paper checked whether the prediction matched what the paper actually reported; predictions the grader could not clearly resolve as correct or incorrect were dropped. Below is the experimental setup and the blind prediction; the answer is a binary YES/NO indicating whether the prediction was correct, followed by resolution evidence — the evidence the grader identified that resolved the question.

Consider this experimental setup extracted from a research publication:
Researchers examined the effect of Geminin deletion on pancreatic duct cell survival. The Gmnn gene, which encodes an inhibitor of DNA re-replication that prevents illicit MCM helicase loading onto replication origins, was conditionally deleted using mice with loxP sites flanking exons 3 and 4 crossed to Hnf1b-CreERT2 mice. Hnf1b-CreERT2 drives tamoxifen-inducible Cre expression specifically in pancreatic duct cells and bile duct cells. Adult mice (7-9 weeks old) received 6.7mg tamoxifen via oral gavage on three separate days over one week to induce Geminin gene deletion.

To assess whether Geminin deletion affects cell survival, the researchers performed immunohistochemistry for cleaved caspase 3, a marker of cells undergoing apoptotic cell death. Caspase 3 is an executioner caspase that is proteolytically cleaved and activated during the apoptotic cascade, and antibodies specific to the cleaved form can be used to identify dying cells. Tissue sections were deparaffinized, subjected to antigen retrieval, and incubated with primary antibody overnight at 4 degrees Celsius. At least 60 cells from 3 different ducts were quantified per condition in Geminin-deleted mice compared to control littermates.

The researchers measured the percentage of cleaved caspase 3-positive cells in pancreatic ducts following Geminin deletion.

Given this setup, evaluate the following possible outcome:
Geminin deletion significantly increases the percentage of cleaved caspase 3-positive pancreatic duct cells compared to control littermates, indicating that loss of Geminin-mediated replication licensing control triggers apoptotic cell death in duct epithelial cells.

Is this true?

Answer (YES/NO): NO